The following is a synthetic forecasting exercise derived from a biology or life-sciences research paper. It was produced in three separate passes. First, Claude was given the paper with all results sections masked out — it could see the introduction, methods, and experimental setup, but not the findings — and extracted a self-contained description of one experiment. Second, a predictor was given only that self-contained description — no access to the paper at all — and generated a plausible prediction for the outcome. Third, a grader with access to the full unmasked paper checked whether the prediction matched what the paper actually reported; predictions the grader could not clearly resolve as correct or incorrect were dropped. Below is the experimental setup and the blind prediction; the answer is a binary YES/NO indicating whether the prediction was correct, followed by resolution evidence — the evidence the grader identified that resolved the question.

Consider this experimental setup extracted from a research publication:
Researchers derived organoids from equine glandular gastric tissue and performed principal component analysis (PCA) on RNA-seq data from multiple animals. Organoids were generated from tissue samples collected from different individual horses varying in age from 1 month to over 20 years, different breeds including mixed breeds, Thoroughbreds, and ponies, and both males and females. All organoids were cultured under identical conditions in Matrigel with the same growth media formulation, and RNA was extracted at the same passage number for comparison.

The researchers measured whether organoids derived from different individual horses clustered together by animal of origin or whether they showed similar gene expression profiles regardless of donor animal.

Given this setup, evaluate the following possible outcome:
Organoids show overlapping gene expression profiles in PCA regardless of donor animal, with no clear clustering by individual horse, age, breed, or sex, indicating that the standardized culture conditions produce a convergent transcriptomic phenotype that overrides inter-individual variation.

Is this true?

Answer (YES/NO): YES